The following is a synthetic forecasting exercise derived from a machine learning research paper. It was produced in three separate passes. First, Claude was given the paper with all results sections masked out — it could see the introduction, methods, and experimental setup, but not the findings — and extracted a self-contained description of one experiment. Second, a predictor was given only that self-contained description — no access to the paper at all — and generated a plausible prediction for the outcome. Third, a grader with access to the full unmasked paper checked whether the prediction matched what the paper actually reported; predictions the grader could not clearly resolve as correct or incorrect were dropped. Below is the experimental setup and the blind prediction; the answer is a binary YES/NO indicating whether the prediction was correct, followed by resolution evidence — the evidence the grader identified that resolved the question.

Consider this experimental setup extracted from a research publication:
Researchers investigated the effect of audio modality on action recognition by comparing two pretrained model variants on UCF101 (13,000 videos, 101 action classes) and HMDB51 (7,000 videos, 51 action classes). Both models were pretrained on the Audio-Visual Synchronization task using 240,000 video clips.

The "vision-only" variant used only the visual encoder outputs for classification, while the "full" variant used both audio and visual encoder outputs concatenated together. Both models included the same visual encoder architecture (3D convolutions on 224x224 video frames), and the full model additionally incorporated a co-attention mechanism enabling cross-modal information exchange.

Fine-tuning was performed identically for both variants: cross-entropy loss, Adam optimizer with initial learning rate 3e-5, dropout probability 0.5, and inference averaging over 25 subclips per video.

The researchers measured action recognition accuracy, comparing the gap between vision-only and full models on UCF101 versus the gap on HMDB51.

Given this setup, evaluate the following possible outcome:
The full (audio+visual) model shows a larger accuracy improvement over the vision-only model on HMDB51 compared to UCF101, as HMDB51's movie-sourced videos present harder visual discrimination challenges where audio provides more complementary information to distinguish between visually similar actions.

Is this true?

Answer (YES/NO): YES